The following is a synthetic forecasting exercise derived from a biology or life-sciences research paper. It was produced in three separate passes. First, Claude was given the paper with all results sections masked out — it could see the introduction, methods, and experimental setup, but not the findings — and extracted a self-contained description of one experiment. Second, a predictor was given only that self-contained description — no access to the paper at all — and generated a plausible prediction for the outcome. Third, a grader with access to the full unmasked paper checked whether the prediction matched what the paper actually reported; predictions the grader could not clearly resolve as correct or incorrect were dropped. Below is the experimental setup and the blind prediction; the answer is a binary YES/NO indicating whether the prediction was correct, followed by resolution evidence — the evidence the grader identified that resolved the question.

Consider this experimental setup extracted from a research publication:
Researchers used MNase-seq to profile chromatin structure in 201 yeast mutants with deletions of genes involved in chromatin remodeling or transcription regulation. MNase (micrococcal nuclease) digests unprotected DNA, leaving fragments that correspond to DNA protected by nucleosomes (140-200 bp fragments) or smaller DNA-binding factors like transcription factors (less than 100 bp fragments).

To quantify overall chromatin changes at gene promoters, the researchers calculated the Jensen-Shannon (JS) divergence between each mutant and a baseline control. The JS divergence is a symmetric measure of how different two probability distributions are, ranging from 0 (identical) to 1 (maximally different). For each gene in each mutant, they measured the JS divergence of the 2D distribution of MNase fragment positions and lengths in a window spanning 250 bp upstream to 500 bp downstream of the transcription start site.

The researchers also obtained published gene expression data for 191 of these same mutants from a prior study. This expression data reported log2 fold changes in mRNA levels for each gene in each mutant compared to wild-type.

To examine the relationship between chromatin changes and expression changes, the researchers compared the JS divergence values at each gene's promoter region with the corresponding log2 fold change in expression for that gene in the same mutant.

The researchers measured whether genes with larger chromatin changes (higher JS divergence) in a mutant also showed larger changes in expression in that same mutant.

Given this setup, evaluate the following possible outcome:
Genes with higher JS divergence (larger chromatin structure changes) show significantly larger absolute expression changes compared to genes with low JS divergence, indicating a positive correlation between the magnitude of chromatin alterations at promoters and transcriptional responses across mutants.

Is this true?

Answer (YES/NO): YES